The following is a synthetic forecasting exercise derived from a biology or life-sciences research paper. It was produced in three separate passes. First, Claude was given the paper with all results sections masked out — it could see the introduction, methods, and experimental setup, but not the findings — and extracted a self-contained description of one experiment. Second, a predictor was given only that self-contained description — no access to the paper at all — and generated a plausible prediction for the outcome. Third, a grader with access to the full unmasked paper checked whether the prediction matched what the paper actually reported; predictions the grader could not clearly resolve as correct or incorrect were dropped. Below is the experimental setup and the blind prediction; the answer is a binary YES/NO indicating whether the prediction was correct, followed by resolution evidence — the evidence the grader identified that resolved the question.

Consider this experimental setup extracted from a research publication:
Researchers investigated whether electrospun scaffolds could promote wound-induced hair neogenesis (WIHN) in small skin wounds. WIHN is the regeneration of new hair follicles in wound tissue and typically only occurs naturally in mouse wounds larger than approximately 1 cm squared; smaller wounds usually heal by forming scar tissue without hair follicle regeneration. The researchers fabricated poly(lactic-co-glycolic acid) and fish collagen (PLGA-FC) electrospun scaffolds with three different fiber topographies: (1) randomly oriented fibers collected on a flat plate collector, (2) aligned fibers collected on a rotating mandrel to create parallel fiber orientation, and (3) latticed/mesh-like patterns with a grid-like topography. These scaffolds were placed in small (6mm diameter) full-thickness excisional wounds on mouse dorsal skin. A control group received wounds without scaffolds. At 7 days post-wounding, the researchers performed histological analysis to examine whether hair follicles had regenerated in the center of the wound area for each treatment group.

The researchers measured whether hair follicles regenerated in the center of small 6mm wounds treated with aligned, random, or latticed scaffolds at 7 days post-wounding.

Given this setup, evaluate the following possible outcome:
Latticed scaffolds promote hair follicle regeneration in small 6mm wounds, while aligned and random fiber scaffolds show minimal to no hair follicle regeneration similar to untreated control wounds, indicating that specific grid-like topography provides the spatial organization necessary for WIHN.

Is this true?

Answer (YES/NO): NO